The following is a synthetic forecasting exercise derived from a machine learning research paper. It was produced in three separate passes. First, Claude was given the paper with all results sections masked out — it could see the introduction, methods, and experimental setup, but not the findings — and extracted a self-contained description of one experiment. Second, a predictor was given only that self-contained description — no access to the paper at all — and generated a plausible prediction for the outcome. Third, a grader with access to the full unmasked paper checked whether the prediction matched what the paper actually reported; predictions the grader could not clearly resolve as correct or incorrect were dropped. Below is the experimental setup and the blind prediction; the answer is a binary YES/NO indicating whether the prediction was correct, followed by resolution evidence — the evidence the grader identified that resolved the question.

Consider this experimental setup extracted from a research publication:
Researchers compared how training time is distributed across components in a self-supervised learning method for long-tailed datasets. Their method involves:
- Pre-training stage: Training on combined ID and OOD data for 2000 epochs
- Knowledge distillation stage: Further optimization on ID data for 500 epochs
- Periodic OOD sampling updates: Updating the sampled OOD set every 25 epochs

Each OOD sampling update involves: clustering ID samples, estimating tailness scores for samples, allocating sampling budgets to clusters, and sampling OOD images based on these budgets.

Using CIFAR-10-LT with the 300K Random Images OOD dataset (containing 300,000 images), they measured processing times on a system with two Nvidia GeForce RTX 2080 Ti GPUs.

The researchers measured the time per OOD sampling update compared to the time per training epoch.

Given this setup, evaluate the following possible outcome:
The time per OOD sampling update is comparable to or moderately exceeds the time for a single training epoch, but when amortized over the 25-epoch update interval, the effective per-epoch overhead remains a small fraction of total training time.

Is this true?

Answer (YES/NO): YES